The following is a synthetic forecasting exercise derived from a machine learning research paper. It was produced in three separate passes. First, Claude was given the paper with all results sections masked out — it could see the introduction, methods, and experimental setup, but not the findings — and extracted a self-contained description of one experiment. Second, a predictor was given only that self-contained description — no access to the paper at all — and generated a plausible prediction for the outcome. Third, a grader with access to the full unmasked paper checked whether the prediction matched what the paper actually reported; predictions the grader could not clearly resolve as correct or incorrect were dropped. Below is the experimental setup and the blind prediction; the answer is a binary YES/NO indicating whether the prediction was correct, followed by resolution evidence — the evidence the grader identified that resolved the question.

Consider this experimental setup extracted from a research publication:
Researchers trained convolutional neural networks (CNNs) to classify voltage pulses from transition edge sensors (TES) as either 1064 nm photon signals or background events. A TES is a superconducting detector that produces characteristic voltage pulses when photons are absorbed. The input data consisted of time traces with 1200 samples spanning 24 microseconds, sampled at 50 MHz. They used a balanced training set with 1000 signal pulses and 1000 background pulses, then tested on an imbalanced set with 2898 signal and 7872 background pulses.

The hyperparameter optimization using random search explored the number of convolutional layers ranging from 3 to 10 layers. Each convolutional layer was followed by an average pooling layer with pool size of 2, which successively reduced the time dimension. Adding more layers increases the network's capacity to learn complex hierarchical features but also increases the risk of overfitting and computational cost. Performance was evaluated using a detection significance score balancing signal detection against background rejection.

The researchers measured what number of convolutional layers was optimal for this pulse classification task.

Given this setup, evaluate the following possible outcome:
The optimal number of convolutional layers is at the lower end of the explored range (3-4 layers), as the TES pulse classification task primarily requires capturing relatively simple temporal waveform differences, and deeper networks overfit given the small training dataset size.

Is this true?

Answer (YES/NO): NO